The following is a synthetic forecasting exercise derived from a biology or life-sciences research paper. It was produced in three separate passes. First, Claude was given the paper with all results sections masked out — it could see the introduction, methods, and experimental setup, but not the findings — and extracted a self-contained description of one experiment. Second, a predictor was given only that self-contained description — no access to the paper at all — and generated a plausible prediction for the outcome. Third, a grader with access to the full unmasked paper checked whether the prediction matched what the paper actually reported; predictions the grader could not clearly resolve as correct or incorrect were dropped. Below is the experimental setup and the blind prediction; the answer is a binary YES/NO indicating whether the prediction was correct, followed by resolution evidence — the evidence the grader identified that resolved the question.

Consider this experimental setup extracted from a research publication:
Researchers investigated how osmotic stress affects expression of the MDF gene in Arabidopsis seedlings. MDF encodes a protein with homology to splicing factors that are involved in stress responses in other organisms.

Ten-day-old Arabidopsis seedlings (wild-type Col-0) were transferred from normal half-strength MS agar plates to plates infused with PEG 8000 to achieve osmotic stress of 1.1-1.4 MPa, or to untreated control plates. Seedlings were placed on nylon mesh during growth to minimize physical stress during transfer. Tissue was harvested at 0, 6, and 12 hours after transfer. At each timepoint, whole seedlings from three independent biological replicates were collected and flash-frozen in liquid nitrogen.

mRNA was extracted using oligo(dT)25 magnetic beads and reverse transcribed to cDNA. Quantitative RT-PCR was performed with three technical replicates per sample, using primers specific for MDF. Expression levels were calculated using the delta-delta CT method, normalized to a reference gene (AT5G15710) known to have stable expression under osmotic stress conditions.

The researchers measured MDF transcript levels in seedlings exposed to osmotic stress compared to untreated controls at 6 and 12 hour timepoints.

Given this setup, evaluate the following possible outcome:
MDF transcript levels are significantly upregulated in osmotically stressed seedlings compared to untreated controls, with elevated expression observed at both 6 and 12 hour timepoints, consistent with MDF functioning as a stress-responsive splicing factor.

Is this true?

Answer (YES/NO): YES